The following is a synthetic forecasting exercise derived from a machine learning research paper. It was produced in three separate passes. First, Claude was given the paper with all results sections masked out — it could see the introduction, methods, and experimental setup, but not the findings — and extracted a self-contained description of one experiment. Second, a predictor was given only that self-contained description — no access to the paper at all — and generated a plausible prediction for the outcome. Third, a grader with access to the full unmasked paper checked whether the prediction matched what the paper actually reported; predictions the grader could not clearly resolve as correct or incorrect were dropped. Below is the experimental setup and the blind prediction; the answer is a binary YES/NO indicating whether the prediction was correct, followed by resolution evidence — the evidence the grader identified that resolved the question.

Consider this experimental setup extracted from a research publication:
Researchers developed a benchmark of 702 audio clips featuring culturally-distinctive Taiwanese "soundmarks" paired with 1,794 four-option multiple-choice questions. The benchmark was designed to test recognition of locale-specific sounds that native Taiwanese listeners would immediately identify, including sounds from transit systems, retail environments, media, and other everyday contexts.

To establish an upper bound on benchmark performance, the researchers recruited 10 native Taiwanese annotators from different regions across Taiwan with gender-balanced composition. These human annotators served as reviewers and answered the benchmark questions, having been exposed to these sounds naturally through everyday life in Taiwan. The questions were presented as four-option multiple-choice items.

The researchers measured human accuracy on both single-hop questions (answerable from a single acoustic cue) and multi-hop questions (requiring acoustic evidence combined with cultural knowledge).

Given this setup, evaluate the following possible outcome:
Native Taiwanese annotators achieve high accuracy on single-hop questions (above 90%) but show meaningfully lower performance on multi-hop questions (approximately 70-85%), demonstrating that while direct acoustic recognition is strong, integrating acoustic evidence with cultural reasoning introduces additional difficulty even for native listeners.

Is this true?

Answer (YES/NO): NO